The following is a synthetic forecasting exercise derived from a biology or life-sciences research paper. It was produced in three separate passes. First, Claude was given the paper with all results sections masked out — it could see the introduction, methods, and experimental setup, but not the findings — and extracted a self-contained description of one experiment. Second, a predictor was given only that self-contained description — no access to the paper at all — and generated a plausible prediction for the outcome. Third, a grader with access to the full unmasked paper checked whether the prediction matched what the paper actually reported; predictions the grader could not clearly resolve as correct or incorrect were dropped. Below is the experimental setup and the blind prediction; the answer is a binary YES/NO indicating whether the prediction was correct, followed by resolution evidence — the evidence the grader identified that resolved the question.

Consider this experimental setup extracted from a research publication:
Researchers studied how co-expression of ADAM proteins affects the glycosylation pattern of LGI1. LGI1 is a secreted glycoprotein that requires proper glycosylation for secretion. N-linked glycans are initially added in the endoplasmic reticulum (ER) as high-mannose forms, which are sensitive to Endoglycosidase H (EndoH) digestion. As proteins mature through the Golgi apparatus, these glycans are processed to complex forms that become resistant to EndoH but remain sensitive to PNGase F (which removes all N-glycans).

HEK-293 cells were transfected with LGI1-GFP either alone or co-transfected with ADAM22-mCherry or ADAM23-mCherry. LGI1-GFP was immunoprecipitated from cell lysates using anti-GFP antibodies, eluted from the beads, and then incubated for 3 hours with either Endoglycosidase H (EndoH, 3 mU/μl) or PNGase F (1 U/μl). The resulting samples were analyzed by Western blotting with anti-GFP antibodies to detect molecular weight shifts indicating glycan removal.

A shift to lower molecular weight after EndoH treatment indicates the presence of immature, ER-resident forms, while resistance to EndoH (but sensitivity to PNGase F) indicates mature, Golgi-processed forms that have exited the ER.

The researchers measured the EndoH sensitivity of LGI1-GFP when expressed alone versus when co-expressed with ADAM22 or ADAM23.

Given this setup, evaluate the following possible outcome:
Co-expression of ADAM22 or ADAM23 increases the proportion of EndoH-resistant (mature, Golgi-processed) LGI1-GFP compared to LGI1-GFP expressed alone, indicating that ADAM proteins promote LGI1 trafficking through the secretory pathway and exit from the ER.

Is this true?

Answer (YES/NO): YES